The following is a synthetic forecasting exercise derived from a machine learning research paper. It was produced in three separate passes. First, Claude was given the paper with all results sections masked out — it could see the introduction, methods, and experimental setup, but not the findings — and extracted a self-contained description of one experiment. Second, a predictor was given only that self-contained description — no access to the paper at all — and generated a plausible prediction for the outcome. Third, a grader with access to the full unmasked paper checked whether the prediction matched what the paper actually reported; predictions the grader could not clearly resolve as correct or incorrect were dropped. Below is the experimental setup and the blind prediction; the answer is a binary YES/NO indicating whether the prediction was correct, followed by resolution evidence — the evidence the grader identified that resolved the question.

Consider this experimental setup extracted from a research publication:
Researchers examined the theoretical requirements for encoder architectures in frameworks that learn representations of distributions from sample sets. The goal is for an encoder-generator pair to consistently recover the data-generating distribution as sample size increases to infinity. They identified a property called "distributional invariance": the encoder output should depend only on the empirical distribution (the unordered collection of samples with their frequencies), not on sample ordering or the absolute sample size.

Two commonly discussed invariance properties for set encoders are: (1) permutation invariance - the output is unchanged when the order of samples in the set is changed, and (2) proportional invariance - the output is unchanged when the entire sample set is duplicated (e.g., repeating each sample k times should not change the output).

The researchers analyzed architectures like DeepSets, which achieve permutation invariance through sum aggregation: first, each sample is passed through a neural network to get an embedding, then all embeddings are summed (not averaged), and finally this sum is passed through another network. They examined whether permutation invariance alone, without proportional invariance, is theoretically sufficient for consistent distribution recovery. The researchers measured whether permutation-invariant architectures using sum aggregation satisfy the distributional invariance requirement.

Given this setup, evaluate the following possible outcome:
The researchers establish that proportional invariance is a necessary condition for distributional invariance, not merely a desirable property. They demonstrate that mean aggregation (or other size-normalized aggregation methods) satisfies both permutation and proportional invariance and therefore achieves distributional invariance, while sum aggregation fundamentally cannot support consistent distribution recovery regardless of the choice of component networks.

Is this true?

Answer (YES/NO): YES